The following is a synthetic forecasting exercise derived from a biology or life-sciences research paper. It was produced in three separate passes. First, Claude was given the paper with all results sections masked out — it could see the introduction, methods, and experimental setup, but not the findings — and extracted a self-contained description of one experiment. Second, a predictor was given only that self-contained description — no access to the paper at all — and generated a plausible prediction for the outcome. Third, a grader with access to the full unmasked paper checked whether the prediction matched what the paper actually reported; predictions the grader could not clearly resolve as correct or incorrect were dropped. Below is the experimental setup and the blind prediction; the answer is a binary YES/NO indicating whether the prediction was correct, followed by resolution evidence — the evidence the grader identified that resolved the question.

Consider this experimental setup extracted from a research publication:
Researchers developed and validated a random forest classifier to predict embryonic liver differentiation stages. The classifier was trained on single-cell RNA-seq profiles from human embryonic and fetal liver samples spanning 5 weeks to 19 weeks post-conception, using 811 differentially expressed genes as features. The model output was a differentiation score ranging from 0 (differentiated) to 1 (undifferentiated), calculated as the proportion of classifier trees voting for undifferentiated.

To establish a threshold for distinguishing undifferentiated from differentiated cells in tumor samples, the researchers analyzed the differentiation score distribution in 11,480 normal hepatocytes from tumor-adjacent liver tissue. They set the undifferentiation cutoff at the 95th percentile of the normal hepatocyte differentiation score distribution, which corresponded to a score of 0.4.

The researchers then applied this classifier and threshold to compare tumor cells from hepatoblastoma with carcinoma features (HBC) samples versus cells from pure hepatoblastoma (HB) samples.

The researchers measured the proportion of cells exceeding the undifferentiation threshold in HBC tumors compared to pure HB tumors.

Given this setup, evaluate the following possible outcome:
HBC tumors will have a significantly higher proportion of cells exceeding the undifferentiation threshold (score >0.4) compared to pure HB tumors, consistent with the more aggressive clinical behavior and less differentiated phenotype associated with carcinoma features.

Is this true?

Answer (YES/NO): YES